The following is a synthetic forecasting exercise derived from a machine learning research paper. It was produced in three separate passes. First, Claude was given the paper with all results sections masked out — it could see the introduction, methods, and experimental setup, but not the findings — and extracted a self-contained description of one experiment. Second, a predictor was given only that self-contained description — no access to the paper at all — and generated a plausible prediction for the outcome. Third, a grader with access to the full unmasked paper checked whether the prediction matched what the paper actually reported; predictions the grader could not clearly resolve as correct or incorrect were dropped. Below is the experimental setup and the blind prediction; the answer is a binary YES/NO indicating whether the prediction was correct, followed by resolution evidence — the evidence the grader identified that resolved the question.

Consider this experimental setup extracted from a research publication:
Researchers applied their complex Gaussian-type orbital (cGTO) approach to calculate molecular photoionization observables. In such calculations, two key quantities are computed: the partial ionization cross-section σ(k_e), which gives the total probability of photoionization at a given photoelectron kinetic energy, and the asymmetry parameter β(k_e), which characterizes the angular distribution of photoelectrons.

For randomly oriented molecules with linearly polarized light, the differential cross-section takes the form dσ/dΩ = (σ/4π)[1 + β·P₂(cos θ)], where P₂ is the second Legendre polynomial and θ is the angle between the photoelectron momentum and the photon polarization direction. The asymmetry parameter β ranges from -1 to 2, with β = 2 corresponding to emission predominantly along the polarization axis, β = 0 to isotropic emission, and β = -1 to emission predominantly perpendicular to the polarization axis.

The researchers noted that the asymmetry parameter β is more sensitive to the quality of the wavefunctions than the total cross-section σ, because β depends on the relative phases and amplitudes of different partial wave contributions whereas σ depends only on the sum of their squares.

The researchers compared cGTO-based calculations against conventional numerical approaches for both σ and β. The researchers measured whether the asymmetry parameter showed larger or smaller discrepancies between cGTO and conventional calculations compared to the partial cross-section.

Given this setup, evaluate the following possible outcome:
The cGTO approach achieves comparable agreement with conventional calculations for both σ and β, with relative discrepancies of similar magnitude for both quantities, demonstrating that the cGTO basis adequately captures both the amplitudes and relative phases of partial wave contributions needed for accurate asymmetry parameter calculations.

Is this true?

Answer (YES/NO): YES